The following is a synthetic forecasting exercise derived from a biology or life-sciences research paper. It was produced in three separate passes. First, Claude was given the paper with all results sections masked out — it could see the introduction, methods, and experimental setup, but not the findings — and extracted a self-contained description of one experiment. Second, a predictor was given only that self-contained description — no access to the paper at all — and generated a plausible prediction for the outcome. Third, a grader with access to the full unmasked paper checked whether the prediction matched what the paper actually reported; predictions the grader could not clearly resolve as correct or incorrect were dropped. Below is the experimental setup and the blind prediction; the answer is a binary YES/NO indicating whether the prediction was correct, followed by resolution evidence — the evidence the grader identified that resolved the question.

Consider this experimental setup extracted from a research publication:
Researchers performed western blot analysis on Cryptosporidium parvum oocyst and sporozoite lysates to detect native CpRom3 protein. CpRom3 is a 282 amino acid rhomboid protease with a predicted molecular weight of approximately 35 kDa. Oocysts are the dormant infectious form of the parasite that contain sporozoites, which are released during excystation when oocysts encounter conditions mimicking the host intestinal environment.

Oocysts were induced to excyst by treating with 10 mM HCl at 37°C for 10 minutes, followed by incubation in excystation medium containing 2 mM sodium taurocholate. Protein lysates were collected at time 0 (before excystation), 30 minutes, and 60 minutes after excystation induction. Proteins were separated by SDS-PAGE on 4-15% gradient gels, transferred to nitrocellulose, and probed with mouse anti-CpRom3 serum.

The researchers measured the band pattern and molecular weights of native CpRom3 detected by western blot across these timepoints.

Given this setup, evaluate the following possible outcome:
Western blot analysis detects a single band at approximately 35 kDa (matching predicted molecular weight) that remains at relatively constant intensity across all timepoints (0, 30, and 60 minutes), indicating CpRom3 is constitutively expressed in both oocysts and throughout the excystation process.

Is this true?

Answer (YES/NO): NO